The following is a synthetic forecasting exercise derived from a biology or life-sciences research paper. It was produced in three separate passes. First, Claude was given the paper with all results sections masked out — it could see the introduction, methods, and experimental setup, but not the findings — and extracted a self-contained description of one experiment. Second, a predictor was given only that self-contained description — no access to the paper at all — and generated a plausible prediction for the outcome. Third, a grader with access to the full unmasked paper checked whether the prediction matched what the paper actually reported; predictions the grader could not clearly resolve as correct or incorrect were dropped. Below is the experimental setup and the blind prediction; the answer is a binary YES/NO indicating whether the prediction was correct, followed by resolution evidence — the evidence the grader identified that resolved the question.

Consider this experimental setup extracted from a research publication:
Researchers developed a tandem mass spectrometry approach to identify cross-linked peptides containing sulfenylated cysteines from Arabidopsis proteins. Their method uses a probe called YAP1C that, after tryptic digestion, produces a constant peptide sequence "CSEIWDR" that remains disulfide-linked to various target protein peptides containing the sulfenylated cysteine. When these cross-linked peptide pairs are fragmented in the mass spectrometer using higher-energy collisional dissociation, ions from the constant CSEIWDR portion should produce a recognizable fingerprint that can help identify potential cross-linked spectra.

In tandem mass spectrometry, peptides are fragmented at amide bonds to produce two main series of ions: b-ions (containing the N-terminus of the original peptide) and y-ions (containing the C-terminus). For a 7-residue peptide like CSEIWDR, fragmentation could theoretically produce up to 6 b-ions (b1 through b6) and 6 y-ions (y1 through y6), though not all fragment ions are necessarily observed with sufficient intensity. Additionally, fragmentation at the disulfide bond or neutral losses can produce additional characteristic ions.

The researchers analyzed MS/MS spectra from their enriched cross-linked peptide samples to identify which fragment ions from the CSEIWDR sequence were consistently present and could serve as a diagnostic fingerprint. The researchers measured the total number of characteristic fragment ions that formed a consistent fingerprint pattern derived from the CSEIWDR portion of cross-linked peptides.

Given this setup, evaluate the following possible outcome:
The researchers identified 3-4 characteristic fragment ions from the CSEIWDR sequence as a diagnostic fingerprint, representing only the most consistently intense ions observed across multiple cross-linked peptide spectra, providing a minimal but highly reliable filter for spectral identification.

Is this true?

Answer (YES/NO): NO